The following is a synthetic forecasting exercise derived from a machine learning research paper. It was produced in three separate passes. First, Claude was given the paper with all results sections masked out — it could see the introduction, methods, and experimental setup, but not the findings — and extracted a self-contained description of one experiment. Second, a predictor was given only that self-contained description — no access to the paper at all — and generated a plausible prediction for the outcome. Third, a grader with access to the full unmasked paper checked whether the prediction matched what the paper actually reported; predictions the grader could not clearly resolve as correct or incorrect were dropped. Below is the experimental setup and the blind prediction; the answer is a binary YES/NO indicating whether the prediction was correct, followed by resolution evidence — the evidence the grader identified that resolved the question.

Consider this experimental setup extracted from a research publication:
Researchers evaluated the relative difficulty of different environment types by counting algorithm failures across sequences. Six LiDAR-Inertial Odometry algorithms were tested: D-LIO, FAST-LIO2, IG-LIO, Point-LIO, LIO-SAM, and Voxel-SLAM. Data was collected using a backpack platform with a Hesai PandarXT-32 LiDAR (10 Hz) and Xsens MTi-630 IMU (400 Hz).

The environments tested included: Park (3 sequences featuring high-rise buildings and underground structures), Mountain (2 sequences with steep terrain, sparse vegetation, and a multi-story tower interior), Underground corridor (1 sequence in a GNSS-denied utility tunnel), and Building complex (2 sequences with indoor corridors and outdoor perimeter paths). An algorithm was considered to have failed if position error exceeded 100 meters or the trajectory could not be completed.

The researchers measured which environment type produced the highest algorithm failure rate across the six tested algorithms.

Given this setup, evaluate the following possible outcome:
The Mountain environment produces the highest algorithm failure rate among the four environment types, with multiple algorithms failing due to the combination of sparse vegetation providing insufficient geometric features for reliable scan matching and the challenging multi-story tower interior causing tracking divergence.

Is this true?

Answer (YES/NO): NO